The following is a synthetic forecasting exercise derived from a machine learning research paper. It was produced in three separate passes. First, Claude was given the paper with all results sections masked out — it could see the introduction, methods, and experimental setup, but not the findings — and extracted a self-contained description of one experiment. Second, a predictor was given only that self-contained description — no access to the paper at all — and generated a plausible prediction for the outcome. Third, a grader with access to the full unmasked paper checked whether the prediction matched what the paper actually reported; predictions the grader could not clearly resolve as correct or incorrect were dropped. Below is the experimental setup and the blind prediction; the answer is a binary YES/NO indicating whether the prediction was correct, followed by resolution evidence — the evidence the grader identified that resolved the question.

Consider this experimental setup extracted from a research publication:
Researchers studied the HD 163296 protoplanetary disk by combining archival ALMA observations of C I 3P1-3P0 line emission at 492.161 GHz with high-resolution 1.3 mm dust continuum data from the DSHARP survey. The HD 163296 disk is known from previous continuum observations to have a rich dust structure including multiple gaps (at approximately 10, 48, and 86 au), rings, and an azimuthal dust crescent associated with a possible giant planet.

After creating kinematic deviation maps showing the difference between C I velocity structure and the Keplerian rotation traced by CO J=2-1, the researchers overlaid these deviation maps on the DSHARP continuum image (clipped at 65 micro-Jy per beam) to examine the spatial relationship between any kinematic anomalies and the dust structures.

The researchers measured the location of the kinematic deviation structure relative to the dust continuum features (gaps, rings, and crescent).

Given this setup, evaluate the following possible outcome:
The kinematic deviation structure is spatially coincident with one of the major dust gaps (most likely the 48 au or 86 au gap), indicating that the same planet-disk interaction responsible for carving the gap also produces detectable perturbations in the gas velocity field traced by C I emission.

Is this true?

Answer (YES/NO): YES